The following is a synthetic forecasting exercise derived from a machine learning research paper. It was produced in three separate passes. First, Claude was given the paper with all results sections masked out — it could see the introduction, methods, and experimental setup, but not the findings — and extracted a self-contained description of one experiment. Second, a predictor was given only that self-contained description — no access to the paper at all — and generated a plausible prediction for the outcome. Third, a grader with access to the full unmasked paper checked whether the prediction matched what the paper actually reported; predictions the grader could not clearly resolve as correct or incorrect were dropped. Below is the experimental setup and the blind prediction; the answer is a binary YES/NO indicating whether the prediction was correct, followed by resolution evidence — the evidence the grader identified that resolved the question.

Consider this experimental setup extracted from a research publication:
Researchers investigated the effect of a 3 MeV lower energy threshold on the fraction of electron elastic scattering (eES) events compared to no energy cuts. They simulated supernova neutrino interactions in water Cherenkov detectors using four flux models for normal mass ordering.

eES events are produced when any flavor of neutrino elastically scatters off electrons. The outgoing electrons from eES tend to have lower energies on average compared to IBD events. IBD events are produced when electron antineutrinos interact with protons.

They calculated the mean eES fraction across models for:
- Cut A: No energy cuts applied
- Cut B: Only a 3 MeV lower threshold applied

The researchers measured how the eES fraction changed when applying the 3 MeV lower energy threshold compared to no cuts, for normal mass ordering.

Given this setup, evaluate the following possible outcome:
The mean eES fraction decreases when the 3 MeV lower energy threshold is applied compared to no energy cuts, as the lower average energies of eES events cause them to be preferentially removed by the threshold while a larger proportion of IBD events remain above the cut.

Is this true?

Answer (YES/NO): YES